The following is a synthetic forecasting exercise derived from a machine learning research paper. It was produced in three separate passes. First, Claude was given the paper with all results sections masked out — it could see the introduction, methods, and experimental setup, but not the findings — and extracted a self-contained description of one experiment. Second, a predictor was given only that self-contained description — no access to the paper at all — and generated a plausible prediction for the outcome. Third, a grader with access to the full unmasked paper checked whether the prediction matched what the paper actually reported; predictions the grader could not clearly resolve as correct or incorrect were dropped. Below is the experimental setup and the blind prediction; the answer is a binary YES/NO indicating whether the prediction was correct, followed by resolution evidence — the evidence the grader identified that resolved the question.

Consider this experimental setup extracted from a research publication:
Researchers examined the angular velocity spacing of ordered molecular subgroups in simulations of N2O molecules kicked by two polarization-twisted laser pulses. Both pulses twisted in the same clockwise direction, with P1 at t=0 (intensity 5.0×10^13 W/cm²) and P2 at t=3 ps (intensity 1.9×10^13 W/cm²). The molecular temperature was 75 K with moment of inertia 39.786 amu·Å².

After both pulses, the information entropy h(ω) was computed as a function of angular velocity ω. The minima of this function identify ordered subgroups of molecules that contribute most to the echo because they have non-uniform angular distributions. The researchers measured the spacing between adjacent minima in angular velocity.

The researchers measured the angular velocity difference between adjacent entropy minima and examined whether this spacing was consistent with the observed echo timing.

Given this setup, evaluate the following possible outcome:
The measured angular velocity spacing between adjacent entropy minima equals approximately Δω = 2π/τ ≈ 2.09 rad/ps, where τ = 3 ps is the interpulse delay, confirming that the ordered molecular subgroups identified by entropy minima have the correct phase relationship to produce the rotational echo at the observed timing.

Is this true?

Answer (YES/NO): NO